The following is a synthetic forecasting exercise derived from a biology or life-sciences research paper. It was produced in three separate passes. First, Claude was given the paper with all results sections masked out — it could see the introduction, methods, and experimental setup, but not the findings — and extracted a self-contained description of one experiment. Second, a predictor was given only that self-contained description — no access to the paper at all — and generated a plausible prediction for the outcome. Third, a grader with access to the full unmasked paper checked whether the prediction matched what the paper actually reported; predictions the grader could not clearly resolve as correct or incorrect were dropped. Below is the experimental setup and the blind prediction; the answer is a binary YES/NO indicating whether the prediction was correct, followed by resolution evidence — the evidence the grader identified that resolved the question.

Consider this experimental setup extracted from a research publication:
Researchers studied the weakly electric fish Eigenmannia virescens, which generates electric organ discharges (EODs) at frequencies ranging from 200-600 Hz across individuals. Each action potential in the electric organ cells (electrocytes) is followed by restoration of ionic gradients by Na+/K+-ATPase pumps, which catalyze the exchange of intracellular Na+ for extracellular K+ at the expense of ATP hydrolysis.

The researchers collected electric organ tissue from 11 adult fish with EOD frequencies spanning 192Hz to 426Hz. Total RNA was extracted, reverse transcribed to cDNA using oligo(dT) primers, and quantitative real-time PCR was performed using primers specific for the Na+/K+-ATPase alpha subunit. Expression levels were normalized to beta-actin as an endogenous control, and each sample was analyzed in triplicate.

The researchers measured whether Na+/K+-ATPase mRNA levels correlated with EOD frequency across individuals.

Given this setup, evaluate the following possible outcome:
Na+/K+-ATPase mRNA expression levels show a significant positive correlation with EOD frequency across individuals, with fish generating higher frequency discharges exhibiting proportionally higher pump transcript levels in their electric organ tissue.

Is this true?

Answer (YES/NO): NO